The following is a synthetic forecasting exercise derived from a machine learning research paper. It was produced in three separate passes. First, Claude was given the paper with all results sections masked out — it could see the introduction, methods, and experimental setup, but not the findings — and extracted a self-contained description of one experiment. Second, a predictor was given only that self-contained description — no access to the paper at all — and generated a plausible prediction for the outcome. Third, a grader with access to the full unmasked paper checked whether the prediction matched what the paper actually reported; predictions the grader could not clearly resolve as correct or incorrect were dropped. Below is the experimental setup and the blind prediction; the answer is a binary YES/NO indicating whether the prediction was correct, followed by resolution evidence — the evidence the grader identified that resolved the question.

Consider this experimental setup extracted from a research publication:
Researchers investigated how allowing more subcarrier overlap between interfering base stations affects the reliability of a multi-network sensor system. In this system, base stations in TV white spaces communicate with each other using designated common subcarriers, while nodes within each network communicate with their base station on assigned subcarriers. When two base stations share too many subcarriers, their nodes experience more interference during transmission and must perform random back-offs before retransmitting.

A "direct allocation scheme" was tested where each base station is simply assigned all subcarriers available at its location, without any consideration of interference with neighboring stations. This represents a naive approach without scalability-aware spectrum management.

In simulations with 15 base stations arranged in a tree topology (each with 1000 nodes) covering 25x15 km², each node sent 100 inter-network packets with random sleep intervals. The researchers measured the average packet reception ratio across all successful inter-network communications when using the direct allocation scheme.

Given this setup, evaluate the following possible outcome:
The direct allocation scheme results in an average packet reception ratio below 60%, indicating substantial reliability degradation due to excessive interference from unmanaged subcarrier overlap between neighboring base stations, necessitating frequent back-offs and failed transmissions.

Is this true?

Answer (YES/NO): YES